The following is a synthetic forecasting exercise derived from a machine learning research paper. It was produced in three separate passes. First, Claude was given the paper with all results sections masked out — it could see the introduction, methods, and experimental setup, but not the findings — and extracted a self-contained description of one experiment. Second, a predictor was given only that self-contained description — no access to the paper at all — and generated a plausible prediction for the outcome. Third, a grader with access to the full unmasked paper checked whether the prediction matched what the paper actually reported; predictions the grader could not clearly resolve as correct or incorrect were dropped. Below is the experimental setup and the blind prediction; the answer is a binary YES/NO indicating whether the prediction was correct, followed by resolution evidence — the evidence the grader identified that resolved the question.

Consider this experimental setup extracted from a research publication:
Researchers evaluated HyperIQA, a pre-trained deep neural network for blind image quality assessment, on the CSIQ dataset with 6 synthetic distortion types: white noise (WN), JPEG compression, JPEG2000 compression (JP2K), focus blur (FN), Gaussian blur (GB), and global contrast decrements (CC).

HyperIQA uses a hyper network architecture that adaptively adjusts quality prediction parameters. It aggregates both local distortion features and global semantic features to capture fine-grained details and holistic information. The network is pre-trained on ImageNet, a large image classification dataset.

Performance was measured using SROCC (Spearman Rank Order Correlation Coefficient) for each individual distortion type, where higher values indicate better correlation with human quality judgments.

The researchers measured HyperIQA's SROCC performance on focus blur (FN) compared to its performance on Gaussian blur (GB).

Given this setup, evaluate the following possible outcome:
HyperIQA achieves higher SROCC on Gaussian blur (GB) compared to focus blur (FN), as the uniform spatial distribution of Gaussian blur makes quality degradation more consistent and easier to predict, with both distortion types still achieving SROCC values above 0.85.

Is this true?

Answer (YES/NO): NO